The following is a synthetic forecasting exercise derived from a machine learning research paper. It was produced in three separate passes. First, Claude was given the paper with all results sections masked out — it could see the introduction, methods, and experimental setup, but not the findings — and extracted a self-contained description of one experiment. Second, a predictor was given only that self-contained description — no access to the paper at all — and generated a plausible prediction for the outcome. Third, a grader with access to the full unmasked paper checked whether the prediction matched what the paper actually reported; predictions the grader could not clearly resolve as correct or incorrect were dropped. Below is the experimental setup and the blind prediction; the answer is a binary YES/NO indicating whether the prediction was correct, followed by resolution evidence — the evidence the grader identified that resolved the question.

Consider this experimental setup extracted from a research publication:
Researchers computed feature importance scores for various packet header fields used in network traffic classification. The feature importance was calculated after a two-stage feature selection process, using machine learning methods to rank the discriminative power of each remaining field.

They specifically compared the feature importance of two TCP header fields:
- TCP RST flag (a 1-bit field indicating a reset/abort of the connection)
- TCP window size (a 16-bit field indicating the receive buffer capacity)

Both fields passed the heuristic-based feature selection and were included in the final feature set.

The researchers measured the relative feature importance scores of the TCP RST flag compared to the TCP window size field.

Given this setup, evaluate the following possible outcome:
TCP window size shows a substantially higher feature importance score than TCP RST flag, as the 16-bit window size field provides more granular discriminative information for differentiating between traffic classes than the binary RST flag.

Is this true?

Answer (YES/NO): YES